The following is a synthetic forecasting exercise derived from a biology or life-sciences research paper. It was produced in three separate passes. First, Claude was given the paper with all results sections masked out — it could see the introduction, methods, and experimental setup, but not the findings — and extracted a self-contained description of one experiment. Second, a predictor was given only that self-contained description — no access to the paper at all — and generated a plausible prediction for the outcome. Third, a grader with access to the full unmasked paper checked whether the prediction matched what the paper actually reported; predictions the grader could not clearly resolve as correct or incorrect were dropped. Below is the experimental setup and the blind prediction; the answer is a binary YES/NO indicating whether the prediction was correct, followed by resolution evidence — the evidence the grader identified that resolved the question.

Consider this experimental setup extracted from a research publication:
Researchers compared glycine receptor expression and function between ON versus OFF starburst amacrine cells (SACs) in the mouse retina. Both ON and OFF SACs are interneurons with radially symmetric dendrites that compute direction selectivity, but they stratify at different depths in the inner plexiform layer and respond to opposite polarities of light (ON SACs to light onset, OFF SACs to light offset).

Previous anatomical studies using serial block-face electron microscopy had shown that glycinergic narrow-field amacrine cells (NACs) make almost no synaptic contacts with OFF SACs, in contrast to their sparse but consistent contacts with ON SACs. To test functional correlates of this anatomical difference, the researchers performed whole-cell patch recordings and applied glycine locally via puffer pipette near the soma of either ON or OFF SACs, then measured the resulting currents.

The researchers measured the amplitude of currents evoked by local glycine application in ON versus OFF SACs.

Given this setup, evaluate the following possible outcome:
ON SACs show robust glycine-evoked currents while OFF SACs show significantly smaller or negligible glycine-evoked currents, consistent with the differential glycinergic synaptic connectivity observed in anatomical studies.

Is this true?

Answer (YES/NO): YES